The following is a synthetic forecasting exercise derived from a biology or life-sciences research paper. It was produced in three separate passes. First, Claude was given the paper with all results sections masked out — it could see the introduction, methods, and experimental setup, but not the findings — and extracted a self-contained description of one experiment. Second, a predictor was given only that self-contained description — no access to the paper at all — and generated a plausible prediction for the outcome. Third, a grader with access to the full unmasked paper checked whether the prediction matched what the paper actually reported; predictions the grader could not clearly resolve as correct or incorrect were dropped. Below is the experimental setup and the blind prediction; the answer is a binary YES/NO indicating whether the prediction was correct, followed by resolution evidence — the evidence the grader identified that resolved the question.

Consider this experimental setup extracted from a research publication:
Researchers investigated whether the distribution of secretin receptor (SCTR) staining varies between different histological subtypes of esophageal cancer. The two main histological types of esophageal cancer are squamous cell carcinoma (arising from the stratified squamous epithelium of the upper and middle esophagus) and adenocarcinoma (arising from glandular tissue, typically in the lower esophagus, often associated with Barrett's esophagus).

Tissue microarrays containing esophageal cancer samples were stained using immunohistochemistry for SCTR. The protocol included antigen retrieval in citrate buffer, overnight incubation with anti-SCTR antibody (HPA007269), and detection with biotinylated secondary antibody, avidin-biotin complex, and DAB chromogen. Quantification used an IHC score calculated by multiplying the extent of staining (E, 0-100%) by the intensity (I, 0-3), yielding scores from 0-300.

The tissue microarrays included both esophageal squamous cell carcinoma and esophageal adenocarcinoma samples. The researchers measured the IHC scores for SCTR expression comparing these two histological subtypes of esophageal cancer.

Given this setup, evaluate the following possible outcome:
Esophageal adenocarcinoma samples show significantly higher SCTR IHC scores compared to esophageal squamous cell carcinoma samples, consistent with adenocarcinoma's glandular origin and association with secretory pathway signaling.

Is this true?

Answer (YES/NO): NO